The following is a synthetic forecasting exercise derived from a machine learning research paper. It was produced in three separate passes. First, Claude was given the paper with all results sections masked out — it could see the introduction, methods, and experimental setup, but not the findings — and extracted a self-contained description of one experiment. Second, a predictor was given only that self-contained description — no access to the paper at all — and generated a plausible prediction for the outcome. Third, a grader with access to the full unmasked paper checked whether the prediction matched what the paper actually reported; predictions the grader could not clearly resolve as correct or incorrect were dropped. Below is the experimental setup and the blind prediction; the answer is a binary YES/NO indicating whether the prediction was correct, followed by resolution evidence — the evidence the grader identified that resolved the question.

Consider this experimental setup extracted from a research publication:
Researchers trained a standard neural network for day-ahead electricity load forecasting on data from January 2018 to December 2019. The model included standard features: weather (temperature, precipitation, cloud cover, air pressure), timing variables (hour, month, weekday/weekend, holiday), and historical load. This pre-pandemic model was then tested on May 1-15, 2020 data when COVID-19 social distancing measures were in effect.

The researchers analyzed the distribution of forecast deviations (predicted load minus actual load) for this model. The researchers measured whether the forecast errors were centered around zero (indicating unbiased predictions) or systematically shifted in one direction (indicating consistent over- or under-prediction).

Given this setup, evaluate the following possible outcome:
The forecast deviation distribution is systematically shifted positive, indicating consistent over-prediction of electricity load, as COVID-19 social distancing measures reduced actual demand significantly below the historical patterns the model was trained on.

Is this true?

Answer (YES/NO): YES